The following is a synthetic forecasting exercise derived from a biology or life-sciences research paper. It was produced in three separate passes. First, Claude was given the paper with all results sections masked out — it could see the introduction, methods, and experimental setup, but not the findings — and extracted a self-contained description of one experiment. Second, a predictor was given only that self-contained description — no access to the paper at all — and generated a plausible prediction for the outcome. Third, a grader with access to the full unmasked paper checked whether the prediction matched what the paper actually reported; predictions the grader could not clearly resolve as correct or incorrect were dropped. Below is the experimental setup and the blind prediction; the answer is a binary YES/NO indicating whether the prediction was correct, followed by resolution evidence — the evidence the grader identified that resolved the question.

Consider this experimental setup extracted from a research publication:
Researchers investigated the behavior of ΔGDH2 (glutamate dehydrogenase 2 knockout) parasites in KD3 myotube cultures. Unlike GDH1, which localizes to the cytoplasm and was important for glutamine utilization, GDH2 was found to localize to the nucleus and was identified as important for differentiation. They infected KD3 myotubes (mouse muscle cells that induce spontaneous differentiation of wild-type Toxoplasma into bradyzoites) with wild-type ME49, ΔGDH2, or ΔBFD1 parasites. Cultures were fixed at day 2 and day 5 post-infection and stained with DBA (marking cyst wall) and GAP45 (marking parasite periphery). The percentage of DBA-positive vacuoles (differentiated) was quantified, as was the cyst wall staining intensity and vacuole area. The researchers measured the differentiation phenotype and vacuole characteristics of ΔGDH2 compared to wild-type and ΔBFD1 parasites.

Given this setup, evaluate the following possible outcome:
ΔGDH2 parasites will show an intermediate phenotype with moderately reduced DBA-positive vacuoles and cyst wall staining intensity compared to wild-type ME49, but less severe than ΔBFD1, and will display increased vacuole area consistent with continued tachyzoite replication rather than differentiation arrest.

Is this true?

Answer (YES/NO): NO